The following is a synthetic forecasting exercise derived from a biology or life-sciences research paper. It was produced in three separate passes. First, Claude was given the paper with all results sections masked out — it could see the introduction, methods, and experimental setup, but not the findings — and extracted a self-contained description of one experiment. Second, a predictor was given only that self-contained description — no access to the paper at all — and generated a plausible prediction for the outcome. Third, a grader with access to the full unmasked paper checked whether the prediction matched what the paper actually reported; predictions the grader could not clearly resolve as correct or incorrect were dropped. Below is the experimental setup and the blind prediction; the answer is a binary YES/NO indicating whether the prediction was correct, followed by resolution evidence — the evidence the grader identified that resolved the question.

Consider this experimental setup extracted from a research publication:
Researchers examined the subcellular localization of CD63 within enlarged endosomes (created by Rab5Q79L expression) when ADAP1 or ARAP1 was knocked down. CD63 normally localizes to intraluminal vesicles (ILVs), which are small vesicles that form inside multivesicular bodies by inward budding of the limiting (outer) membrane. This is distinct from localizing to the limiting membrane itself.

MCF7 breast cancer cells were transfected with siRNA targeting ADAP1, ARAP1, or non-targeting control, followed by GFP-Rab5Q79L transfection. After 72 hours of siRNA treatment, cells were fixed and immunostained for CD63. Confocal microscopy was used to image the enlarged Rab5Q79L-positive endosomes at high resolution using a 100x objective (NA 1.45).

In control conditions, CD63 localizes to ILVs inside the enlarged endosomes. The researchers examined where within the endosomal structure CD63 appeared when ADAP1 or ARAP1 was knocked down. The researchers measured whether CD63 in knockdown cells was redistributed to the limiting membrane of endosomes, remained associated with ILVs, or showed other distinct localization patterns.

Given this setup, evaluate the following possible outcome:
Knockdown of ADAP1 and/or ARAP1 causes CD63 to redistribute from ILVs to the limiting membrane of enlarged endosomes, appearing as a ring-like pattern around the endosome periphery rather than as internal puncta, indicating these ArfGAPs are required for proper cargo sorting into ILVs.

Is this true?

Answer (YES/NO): NO